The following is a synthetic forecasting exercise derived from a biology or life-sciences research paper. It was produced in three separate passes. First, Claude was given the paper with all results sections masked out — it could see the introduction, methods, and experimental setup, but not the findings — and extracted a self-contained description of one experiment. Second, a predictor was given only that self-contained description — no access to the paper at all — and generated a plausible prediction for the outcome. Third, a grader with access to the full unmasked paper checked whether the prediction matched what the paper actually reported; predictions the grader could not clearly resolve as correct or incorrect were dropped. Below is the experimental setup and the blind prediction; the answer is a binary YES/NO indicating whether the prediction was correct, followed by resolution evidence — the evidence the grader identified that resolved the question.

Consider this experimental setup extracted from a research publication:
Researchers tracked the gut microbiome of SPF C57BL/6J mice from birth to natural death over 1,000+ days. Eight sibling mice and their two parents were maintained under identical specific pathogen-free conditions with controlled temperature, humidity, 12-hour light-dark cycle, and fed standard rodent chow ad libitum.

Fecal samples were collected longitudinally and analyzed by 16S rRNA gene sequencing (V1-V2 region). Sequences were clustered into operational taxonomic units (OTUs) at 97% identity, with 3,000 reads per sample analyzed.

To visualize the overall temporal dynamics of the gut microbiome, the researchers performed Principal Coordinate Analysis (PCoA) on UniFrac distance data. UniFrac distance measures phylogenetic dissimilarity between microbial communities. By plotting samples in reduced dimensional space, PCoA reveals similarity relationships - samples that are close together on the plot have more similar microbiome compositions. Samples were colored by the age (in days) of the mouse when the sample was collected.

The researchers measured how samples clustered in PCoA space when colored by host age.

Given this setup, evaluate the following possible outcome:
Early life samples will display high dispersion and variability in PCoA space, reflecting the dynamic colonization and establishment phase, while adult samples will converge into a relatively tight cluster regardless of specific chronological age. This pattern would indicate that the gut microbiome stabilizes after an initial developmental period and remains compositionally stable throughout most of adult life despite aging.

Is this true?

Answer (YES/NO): NO